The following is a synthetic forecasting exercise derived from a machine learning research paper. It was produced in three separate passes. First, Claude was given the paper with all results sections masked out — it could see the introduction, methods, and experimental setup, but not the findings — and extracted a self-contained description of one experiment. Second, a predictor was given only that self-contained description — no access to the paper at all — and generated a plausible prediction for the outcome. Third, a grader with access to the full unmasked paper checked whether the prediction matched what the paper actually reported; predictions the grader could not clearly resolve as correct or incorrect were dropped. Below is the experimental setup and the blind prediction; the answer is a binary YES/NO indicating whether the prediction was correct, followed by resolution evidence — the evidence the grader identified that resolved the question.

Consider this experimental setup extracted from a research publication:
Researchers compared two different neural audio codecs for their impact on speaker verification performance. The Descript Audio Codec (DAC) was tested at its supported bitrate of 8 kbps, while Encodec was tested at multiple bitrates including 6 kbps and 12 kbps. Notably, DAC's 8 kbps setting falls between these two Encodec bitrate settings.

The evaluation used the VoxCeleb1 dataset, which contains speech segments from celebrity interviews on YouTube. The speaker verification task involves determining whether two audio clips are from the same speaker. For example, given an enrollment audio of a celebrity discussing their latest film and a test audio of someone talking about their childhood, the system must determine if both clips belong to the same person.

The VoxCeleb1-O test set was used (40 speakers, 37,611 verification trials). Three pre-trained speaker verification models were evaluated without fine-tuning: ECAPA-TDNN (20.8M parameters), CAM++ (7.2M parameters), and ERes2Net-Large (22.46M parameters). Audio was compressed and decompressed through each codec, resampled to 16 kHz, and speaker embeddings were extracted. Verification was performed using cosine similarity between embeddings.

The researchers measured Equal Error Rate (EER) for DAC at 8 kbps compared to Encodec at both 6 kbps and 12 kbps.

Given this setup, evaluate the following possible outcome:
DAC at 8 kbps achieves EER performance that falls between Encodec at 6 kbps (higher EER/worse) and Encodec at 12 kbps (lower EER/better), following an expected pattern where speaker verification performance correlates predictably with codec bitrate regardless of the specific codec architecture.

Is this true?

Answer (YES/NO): NO